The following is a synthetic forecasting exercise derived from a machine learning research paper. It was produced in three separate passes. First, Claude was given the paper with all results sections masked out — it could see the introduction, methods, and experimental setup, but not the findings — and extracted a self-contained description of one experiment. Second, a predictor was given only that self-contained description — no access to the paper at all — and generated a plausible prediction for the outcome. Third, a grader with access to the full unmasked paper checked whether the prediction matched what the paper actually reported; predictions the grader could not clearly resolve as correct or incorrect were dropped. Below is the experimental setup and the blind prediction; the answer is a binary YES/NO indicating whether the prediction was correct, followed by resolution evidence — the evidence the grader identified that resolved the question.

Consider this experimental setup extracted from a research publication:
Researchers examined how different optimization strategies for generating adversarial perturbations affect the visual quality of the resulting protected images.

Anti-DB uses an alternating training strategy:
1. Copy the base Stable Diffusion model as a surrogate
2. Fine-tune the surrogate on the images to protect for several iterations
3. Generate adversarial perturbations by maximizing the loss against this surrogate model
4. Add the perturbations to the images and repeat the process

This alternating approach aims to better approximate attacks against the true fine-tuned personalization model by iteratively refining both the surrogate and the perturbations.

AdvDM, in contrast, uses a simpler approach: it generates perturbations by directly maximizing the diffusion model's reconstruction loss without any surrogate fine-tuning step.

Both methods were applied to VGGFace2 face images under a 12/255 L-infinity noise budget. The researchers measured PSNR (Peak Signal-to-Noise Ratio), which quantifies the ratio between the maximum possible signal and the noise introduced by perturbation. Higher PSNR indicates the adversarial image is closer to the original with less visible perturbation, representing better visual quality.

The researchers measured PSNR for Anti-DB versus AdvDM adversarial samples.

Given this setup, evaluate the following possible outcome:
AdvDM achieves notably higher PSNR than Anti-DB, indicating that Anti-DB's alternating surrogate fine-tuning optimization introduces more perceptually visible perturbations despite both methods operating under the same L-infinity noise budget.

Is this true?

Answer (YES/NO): NO